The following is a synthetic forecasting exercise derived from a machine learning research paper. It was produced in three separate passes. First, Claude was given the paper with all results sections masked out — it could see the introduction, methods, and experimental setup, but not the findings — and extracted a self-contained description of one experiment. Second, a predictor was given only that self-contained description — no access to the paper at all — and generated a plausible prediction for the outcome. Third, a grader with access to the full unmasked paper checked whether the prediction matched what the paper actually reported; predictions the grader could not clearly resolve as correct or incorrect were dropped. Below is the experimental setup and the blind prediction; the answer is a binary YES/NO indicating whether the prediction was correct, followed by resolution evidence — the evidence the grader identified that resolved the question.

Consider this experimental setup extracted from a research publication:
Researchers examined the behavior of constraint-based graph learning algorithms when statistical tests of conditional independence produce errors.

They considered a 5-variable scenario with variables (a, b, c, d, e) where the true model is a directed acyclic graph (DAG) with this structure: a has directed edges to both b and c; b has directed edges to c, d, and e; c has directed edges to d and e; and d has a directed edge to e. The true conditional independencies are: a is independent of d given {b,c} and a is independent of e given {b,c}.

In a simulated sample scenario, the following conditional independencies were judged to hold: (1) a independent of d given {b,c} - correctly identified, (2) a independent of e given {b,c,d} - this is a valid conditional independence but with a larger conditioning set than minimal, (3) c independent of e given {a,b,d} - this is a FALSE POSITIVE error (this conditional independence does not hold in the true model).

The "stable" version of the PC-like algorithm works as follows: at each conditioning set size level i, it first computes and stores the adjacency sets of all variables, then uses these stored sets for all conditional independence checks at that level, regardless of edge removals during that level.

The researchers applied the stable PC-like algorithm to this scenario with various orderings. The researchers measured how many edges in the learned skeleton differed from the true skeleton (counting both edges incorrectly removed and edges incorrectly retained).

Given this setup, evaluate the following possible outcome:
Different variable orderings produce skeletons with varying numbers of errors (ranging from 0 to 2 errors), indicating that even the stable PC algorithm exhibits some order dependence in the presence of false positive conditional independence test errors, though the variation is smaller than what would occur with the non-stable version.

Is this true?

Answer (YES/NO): NO